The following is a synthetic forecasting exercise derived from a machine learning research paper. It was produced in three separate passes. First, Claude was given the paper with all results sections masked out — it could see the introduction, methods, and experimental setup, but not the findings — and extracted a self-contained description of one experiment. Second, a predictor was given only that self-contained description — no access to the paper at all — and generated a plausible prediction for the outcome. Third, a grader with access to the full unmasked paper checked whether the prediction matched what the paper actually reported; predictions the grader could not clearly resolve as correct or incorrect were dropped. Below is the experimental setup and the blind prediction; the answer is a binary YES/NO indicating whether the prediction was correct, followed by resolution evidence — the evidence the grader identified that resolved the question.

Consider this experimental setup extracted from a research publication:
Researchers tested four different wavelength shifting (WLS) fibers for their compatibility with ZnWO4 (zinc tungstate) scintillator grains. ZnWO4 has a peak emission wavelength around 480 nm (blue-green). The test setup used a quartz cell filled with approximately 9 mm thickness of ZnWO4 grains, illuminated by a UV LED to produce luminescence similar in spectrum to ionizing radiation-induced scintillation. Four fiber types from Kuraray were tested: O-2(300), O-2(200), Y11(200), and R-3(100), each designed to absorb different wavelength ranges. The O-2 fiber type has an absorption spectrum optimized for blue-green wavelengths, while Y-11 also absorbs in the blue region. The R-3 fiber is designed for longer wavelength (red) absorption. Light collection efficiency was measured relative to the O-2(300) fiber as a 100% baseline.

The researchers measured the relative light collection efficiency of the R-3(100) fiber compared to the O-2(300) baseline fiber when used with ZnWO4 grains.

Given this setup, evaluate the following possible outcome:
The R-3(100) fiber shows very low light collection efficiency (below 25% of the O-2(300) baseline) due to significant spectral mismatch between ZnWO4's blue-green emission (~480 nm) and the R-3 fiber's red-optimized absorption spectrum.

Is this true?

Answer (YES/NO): NO